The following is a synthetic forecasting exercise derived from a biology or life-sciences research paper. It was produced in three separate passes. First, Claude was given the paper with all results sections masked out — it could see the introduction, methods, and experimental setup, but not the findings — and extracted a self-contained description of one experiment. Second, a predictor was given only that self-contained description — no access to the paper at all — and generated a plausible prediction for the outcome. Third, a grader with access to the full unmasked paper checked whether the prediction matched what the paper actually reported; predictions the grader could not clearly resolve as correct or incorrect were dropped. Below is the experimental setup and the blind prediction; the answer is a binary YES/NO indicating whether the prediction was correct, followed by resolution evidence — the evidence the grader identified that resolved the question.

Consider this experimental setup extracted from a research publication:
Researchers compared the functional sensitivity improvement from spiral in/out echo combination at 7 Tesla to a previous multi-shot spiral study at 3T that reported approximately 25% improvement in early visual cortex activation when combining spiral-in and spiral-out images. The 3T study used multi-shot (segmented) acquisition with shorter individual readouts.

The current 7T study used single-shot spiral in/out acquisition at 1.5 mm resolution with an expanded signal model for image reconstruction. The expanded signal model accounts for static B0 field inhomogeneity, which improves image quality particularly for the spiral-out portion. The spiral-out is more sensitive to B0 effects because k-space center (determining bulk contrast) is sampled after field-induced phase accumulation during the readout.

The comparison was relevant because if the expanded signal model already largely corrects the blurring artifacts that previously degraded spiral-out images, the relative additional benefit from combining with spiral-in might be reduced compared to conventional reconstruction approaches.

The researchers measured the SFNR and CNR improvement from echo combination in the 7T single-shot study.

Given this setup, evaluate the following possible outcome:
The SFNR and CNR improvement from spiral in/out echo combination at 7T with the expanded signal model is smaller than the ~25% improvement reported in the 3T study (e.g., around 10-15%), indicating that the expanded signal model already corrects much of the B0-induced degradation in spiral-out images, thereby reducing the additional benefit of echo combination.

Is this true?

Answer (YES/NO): NO